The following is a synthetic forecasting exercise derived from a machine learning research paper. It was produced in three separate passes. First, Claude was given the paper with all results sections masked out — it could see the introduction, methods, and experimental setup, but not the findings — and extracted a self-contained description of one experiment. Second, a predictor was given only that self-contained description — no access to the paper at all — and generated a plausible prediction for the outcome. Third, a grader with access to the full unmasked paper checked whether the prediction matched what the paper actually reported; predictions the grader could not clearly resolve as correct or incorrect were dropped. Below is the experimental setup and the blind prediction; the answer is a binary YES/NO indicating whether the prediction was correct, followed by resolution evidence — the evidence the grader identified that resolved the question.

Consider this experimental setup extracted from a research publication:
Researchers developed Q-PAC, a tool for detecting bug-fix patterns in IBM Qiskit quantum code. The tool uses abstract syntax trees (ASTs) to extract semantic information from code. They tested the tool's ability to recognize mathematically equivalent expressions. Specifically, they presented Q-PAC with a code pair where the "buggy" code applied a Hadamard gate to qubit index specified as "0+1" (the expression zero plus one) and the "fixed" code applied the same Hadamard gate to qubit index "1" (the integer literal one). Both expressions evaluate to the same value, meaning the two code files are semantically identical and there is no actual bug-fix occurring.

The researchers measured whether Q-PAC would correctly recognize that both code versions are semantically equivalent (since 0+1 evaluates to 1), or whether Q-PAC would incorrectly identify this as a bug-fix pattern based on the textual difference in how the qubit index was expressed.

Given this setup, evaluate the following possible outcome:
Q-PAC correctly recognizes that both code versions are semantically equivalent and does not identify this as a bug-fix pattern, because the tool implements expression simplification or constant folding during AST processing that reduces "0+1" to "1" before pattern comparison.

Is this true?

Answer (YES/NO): NO